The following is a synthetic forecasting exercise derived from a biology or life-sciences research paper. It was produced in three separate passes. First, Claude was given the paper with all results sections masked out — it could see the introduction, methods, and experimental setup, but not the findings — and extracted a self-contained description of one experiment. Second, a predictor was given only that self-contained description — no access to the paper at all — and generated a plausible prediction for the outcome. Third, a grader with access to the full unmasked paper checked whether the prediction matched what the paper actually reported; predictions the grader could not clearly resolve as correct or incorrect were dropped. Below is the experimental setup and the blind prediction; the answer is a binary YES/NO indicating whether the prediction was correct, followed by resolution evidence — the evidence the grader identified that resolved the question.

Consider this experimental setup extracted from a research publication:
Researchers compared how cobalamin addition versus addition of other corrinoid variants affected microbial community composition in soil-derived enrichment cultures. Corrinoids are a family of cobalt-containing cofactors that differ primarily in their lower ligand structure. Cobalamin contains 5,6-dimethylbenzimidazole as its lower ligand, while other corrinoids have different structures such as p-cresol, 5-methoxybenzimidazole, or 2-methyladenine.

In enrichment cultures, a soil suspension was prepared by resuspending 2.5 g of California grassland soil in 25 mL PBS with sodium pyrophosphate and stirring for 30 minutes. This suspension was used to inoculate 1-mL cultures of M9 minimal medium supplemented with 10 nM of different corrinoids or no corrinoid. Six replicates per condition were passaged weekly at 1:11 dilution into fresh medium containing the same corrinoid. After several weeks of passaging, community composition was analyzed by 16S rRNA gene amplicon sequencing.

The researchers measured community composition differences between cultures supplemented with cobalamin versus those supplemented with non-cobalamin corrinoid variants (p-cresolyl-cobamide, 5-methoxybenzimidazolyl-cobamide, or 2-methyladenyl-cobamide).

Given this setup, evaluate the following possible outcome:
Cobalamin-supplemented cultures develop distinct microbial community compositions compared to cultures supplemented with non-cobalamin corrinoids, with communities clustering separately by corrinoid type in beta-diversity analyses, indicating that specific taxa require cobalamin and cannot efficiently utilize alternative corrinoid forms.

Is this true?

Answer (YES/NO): YES